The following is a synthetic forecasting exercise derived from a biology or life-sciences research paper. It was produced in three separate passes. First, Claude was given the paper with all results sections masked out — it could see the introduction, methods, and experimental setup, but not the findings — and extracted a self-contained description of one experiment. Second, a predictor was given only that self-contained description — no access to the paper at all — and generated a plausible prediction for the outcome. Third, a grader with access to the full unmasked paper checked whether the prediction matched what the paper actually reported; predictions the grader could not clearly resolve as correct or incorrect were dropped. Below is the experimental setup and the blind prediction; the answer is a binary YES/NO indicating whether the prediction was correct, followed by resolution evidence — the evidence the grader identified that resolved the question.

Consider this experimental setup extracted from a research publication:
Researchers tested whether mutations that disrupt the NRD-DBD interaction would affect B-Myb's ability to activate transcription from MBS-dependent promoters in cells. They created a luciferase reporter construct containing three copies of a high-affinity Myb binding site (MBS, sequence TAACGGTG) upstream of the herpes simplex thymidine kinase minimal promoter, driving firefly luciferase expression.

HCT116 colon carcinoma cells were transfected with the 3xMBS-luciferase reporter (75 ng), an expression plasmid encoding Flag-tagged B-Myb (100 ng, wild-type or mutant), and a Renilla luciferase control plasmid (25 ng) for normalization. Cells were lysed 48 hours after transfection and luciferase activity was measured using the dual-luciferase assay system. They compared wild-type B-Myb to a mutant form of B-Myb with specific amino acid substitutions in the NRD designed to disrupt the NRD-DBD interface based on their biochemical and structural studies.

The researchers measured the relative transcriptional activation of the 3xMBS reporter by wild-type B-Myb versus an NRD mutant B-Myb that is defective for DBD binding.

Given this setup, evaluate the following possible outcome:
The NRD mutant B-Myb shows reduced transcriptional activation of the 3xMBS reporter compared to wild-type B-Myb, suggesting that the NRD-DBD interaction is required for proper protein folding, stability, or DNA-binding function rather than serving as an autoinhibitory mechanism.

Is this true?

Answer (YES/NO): NO